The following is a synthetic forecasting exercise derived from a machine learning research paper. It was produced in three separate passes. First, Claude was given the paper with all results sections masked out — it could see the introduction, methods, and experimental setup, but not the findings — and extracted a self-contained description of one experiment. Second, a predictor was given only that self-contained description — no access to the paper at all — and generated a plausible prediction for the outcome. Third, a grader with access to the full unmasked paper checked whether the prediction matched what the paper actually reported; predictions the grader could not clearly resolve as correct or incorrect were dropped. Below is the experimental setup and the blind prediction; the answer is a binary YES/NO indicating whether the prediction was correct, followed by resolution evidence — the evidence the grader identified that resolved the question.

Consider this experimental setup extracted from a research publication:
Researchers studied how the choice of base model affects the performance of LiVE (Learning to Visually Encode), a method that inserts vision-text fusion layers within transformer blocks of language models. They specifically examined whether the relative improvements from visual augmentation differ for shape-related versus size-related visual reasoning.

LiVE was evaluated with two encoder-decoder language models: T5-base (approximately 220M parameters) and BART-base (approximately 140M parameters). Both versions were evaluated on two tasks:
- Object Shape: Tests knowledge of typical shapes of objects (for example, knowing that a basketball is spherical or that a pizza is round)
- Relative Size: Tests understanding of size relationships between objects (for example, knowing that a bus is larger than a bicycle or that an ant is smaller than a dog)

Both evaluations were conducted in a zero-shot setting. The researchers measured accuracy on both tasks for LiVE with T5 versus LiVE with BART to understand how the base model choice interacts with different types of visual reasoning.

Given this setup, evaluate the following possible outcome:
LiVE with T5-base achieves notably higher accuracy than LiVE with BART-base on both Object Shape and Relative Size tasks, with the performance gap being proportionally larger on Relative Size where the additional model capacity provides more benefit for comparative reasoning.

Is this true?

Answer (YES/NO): NO